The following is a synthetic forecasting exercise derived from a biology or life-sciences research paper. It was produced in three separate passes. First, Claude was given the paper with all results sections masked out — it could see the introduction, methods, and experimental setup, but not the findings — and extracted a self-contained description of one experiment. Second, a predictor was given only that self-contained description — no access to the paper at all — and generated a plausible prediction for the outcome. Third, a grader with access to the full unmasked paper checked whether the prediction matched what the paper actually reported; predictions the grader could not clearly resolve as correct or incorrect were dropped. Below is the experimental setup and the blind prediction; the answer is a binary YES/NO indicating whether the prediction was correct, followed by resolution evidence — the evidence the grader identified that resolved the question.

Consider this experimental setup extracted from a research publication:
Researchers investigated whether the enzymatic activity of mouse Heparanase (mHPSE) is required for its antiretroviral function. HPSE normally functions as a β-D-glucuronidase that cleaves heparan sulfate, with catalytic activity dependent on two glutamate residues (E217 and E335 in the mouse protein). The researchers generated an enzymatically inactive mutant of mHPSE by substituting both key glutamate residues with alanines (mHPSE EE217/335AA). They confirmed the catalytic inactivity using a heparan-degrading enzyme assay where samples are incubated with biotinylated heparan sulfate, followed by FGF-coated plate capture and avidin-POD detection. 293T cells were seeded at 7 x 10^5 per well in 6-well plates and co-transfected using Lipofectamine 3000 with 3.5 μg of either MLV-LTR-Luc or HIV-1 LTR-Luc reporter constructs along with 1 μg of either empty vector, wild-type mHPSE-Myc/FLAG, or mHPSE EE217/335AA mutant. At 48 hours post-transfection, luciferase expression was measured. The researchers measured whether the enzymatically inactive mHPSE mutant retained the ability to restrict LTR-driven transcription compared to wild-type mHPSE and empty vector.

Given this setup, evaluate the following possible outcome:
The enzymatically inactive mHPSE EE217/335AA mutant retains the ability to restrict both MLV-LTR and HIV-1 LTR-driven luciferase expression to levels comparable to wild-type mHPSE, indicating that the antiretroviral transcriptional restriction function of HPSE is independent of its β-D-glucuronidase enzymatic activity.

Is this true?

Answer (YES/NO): YES